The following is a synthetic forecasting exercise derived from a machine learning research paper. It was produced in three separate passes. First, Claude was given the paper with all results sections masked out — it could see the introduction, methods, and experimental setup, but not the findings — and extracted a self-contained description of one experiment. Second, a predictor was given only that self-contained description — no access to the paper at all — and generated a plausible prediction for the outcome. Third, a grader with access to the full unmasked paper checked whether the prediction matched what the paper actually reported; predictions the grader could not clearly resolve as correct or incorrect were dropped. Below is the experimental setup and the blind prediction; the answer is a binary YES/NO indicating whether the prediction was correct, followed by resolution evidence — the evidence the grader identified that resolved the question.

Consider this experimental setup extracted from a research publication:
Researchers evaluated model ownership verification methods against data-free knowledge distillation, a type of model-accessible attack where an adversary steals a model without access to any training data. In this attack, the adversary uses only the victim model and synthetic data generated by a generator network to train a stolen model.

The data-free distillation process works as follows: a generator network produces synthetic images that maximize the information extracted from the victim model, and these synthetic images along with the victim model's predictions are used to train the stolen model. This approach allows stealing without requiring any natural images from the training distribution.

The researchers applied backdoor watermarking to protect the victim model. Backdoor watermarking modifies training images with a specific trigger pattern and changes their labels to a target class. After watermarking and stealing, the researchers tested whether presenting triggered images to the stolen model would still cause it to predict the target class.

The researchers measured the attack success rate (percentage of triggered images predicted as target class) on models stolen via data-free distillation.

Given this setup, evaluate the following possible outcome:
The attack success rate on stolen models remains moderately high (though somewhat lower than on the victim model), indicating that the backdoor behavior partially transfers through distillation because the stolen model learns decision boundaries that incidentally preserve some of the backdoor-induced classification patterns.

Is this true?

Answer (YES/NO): NO